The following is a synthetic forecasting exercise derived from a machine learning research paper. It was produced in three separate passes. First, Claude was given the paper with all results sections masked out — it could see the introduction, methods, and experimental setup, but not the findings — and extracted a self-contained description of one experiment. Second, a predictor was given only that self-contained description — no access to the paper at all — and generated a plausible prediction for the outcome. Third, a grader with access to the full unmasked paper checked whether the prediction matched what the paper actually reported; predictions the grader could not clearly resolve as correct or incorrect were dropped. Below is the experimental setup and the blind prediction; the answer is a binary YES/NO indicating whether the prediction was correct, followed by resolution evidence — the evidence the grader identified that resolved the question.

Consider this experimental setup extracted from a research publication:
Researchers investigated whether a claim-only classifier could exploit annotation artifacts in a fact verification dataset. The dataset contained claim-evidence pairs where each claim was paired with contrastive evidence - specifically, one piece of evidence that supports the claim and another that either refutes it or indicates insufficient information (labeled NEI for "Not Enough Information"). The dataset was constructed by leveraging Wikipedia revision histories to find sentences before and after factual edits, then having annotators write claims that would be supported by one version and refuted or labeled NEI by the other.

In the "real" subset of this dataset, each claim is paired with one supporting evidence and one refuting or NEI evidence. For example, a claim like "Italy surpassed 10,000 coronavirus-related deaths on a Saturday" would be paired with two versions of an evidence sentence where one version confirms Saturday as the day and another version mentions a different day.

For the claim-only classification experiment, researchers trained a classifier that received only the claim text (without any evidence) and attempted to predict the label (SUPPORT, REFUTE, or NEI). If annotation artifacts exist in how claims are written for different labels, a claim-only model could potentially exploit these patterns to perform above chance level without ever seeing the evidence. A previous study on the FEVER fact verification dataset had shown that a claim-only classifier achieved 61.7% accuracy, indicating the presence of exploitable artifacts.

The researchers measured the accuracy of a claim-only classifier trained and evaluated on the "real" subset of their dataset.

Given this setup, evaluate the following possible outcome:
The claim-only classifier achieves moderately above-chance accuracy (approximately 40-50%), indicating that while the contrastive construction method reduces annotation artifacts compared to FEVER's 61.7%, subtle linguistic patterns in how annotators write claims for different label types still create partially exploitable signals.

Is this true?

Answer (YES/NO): NO